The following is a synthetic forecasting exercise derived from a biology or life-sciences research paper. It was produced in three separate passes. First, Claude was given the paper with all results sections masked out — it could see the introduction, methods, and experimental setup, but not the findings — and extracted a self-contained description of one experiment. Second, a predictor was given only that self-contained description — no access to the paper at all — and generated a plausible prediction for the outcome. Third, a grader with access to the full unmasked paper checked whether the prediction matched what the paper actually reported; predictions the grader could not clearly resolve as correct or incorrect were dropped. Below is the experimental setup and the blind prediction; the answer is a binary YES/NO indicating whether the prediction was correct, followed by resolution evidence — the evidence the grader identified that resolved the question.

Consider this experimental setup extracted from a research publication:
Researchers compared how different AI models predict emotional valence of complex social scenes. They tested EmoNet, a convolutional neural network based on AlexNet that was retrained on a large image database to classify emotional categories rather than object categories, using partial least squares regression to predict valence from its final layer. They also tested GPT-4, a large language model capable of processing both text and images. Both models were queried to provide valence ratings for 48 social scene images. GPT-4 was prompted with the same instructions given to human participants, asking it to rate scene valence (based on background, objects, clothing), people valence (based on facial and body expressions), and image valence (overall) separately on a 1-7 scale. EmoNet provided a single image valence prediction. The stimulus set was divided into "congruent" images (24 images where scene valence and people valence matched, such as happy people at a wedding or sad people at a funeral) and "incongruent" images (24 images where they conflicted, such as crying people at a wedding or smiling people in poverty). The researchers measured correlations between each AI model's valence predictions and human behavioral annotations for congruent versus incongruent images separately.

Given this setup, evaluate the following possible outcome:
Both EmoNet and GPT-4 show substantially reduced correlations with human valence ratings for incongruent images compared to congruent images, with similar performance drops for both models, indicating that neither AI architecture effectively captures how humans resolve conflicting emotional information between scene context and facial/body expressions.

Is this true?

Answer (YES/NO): NO